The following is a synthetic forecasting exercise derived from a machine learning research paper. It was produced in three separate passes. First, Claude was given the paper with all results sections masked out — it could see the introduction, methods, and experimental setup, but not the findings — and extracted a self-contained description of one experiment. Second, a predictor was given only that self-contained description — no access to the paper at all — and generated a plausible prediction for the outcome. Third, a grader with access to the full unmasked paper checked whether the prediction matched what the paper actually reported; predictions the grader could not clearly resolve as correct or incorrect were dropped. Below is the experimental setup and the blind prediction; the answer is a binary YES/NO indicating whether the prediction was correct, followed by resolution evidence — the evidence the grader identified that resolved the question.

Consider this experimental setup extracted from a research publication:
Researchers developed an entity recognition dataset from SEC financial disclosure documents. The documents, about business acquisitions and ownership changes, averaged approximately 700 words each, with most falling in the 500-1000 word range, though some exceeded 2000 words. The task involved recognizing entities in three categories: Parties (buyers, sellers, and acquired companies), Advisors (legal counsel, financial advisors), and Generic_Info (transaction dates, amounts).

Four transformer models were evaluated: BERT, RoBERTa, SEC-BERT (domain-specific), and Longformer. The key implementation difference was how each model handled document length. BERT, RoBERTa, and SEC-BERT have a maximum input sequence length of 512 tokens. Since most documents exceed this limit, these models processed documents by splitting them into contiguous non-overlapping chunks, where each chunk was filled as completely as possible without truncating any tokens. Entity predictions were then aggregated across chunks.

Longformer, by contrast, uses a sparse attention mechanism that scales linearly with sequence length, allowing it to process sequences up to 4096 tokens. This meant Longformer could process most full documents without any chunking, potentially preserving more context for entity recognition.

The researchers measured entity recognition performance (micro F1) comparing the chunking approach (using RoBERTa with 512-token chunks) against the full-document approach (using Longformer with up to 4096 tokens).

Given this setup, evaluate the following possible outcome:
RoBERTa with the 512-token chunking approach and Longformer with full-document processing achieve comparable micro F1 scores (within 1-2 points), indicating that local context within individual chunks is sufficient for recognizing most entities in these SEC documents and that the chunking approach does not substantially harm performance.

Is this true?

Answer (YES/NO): YES